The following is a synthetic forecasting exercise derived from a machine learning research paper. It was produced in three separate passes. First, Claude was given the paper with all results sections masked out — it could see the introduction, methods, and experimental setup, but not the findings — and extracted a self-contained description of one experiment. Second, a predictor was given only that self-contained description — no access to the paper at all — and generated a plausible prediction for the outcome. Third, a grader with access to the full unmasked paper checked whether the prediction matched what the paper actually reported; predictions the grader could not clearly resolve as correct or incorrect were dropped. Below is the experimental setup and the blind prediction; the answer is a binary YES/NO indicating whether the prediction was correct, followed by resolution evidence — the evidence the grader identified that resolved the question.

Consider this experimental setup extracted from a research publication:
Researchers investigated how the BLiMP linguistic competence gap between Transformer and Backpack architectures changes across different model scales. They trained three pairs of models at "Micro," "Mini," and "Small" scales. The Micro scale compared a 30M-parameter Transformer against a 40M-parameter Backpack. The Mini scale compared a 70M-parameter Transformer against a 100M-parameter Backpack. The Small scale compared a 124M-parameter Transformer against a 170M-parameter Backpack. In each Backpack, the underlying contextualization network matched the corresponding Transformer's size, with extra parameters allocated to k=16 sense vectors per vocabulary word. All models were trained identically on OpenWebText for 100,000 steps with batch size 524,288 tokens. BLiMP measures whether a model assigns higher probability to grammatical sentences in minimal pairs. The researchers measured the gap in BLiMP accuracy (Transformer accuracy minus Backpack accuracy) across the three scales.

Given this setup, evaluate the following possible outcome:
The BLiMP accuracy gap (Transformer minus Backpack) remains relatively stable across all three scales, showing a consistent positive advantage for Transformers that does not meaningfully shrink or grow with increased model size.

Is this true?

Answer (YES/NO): NO